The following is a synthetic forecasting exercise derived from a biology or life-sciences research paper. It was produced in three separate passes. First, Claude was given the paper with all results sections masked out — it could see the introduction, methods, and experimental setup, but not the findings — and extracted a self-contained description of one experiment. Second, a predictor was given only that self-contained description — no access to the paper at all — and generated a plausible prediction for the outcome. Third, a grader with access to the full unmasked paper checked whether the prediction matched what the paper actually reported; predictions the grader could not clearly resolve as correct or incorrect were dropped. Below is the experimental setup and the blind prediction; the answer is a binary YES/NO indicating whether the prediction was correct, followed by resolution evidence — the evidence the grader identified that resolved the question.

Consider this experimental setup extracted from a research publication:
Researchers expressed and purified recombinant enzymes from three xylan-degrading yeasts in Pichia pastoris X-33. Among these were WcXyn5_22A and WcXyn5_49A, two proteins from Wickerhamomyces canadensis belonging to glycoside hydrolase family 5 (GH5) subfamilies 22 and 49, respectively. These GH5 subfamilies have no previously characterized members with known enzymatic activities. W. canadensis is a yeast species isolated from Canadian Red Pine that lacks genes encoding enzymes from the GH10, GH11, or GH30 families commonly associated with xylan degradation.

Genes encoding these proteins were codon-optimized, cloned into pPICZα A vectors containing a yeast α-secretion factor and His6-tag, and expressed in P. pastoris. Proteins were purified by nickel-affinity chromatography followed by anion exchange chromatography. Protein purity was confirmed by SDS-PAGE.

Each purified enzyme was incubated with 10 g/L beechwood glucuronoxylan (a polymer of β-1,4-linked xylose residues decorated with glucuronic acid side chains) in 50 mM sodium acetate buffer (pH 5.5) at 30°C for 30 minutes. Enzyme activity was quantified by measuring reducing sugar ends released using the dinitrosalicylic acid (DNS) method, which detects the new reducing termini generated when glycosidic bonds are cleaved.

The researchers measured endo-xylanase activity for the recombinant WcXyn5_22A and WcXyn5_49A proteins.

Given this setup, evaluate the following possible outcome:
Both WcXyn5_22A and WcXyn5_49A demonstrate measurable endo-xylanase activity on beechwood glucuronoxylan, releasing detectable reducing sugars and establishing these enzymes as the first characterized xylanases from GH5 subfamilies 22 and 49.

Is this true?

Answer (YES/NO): NO